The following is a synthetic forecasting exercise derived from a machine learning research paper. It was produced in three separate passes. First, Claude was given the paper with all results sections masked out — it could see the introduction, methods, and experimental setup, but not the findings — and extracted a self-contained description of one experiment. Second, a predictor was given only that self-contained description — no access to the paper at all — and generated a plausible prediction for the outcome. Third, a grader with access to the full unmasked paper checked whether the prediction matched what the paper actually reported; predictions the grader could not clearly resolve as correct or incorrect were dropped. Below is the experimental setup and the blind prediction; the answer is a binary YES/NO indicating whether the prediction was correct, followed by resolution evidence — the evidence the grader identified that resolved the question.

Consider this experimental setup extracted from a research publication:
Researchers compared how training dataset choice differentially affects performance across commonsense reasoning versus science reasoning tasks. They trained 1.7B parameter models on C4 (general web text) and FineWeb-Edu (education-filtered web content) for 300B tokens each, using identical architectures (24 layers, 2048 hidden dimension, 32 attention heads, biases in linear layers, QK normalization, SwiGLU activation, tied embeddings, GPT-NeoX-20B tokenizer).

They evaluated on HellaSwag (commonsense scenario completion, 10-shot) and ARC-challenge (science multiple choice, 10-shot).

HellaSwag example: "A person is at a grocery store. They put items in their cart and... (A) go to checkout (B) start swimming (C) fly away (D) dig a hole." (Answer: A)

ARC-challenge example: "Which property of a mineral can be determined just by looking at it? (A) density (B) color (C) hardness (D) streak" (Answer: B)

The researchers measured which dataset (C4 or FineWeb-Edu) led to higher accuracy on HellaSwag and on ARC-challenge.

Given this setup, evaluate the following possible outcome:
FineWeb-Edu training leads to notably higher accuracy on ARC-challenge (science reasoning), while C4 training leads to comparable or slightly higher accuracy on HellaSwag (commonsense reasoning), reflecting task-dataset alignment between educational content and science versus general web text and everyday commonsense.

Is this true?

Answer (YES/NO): YES